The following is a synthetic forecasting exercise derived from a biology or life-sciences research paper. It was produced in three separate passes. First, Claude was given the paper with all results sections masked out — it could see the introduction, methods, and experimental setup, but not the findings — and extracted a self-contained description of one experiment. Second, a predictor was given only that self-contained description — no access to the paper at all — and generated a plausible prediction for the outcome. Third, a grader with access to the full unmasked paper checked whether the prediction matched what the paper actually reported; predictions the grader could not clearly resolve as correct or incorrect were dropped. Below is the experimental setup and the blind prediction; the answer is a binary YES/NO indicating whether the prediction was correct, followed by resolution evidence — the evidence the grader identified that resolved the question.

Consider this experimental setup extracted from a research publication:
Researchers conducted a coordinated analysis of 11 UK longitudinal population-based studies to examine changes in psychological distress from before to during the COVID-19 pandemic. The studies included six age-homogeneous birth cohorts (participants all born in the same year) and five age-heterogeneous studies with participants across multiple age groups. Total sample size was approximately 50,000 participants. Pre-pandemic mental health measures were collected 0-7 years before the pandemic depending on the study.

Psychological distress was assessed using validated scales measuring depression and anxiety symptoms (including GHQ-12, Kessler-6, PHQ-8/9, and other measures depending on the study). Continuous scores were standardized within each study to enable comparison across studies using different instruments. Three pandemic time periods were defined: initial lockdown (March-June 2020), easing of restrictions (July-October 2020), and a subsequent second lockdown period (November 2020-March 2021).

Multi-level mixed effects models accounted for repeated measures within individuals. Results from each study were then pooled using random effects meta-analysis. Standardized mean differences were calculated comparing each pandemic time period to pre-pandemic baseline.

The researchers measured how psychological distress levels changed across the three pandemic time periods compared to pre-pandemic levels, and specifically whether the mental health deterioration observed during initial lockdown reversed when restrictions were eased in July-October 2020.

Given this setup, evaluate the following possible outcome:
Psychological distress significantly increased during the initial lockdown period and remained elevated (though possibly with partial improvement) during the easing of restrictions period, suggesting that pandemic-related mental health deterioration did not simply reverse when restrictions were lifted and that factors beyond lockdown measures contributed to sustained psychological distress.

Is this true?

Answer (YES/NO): YES